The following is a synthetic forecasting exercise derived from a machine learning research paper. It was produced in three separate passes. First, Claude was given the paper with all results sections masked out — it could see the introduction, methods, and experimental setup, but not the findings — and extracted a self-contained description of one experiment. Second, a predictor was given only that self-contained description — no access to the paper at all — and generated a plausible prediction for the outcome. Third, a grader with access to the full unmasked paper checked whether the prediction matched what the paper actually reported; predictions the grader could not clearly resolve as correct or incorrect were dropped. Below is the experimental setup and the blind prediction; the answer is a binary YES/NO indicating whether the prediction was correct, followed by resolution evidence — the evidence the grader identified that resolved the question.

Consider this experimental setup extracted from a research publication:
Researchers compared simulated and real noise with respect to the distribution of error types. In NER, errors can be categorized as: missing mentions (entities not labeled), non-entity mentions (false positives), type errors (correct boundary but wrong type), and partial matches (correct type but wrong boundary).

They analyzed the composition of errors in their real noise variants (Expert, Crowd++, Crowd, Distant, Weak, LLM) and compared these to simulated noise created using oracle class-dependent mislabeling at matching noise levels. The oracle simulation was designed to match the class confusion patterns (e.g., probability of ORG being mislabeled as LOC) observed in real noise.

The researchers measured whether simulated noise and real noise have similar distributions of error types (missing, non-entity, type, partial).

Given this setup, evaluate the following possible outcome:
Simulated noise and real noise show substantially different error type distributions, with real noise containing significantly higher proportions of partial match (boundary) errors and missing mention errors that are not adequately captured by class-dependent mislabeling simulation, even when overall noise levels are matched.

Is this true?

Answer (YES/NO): NO